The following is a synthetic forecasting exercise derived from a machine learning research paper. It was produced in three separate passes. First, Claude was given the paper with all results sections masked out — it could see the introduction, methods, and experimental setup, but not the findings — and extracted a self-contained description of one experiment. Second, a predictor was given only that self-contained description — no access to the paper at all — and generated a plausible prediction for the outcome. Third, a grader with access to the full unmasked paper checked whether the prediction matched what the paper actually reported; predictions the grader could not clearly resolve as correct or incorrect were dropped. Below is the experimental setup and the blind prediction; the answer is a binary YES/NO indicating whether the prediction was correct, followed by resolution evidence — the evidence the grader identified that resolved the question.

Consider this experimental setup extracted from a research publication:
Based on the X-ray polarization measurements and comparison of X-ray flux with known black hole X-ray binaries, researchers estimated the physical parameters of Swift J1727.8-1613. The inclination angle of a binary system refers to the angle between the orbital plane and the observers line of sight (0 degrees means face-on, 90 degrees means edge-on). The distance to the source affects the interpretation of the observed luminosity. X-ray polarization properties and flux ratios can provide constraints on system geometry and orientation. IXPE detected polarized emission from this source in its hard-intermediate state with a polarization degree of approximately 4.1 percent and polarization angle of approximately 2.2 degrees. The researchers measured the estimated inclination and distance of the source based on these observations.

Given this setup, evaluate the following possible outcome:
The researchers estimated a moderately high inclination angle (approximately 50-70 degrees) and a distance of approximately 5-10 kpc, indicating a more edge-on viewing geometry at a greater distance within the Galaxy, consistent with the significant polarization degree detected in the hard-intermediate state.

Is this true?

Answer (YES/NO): NO